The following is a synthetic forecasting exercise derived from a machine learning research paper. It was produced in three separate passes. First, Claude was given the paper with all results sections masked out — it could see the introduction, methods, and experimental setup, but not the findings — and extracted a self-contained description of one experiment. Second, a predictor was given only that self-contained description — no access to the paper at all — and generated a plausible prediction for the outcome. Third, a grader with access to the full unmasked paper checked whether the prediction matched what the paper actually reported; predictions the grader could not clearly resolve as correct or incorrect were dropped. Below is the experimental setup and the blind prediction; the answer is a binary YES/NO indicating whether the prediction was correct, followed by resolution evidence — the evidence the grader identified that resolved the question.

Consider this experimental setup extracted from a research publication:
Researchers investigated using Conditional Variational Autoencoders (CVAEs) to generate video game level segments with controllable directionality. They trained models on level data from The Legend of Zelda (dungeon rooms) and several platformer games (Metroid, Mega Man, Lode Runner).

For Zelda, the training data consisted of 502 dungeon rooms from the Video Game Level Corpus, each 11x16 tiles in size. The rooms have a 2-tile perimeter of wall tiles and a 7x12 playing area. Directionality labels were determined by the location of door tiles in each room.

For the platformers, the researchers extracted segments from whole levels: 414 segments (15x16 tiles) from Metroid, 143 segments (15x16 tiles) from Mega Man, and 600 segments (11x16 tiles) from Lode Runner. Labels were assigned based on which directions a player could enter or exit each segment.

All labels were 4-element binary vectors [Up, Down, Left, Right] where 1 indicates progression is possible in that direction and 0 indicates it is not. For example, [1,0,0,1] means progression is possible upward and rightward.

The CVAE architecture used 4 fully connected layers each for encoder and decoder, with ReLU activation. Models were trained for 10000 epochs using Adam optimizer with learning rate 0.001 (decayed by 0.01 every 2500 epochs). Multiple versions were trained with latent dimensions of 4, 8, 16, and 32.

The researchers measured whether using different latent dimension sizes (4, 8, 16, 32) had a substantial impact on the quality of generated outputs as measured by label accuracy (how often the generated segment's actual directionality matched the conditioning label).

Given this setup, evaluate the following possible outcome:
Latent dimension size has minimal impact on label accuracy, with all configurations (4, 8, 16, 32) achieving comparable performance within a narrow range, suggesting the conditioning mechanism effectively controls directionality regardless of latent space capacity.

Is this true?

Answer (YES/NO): YES